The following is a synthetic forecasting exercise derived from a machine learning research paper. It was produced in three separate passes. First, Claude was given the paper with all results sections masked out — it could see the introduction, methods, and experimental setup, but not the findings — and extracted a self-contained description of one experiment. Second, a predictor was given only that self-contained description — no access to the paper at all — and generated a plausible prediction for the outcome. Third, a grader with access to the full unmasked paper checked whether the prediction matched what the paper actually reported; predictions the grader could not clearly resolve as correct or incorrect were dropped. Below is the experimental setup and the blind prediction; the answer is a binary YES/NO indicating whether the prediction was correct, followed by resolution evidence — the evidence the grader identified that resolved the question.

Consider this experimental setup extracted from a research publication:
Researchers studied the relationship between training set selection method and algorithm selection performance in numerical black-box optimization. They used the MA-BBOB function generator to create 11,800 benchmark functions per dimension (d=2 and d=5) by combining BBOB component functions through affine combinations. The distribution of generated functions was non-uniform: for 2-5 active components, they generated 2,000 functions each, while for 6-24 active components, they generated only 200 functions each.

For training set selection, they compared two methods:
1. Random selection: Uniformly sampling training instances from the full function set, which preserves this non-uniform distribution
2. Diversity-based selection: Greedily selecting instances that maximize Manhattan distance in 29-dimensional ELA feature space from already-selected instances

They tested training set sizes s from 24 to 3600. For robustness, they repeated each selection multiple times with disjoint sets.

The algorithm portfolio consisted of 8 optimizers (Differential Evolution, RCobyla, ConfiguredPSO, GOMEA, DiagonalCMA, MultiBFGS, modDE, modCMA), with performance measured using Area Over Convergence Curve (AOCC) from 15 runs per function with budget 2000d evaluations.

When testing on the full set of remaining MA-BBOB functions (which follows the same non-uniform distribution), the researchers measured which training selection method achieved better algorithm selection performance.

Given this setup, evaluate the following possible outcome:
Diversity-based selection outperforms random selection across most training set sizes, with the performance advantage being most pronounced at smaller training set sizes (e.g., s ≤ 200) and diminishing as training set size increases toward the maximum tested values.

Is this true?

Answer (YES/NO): NO